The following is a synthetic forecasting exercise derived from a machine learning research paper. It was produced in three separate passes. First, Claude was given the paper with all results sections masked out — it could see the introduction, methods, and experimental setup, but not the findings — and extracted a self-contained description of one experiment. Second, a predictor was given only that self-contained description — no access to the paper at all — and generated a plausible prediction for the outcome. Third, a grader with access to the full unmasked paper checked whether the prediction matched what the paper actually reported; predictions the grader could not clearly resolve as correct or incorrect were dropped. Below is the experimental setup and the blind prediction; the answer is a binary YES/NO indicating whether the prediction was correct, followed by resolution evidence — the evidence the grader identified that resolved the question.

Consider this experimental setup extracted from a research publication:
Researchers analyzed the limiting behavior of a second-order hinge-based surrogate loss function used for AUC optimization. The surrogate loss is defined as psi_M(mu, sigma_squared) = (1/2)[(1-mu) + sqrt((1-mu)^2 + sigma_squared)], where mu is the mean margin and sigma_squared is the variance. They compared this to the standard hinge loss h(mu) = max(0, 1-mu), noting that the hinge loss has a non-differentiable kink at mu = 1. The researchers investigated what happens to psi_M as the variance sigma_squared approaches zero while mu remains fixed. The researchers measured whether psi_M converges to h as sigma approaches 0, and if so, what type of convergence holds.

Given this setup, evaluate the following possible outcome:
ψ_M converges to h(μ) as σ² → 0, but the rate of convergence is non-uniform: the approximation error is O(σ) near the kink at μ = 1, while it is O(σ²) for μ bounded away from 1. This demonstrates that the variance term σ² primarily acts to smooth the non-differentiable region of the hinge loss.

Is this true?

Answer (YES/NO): NO